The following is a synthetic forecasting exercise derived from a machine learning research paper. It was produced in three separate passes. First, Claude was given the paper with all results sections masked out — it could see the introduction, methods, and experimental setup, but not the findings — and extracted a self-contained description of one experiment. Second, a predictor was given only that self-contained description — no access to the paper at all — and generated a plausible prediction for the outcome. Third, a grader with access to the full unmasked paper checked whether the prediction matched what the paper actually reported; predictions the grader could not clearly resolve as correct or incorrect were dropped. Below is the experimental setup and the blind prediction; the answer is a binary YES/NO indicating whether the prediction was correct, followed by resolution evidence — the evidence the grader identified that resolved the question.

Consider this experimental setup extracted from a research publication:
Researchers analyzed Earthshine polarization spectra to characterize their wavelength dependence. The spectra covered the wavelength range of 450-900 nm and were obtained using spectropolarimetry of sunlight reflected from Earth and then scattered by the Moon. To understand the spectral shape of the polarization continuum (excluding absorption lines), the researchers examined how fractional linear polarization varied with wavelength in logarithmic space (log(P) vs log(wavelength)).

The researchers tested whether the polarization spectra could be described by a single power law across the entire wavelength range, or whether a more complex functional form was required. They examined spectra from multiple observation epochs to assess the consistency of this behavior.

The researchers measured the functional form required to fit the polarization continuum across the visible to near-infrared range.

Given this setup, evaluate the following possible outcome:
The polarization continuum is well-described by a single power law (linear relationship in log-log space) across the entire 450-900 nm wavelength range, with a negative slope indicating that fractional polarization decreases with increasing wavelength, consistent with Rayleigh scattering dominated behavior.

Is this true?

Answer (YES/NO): NO